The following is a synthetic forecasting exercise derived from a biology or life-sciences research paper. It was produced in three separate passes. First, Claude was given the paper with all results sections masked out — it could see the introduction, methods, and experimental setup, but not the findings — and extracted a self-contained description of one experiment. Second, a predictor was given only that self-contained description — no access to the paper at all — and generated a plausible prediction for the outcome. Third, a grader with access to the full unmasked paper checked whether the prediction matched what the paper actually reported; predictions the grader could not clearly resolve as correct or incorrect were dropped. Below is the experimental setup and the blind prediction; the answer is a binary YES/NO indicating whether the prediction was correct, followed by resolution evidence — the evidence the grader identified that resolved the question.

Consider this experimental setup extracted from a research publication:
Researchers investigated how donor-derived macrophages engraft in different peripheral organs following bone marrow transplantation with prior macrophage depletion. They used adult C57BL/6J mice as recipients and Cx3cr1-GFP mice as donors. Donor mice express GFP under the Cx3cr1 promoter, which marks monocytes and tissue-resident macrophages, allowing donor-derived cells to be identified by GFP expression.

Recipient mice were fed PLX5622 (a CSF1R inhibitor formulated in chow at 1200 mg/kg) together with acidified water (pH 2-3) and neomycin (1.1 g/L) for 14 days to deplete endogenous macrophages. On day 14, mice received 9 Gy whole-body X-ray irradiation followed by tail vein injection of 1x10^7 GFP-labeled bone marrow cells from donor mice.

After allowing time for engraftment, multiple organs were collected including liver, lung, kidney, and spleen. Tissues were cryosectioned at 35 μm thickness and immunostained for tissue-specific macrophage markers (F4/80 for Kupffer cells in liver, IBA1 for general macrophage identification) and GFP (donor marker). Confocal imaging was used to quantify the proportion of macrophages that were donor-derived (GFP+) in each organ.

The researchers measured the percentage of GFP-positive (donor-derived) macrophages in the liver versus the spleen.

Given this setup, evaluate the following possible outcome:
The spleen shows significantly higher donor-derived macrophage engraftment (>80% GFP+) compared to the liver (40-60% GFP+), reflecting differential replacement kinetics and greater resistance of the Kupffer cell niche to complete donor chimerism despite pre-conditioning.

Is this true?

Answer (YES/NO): NO